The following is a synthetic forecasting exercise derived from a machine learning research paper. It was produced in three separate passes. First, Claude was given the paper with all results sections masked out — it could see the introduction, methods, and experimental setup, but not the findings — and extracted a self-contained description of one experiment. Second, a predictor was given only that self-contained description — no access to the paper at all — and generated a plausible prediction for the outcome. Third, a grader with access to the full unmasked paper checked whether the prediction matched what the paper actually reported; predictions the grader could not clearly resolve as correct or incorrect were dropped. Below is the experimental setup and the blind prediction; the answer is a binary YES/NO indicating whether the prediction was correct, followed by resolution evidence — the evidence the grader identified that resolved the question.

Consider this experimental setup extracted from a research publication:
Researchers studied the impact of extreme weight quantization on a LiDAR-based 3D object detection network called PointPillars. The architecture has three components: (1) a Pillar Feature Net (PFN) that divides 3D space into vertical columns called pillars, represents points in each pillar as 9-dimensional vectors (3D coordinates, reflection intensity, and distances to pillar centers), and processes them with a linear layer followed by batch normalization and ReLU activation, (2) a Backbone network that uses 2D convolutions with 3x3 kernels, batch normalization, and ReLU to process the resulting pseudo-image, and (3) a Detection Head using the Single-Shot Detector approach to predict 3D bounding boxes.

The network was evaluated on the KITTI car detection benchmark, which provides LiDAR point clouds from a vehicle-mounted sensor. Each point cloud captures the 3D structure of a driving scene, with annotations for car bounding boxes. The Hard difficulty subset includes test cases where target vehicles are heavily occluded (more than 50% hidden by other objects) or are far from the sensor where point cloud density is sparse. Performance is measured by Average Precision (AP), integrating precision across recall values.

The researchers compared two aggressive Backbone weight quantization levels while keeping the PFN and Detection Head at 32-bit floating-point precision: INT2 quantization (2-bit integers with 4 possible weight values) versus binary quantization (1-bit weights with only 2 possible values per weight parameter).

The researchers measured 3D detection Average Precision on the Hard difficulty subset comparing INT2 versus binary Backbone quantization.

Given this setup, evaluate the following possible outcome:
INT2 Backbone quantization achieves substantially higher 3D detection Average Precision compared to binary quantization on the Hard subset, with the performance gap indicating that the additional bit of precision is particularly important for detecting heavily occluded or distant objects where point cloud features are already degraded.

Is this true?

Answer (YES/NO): NO